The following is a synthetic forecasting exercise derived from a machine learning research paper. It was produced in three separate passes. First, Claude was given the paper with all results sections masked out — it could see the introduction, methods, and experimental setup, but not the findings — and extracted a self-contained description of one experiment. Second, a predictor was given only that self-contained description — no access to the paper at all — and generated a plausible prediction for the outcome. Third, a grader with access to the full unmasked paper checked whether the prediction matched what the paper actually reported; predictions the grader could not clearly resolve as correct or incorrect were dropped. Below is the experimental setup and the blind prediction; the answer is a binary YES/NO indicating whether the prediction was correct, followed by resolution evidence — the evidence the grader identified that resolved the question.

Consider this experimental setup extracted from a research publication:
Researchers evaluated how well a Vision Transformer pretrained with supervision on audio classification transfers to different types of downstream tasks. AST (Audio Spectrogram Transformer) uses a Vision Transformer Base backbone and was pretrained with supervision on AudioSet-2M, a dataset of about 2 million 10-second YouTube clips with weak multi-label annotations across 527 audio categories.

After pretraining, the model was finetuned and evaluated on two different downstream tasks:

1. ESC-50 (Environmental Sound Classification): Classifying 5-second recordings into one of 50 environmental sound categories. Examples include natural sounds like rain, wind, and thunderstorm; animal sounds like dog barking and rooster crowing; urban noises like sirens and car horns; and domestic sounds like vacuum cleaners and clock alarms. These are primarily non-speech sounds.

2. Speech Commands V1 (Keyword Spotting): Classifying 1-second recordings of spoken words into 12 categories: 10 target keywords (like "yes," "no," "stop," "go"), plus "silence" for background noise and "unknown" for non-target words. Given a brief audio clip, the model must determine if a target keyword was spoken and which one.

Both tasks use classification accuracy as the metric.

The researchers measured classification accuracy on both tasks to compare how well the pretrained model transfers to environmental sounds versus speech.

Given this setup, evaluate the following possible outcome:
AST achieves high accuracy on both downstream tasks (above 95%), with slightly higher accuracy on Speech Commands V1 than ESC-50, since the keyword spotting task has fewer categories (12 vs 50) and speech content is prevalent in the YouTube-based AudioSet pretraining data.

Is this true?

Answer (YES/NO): NO